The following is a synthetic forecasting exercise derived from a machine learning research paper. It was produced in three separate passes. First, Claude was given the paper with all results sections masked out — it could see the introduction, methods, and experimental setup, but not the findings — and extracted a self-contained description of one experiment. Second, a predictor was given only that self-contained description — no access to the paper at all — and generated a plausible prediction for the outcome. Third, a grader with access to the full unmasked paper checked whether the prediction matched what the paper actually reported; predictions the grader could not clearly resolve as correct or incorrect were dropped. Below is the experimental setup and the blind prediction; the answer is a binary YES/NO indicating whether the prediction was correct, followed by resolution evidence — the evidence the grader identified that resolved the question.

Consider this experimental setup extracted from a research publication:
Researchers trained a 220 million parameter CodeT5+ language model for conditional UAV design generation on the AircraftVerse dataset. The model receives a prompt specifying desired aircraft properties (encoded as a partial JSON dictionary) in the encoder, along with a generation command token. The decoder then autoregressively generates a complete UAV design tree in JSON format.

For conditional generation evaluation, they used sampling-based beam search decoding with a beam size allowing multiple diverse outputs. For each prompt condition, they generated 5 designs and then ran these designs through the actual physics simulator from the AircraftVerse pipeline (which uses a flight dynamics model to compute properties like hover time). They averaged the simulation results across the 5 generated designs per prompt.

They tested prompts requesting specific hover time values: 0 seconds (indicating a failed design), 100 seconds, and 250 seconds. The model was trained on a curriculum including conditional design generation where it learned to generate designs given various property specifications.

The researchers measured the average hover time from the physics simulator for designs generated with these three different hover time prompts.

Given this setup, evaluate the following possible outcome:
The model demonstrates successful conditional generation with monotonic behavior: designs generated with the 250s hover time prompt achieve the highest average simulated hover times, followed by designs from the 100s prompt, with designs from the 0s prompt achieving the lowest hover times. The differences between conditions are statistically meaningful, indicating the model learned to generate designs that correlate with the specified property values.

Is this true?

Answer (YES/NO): NO